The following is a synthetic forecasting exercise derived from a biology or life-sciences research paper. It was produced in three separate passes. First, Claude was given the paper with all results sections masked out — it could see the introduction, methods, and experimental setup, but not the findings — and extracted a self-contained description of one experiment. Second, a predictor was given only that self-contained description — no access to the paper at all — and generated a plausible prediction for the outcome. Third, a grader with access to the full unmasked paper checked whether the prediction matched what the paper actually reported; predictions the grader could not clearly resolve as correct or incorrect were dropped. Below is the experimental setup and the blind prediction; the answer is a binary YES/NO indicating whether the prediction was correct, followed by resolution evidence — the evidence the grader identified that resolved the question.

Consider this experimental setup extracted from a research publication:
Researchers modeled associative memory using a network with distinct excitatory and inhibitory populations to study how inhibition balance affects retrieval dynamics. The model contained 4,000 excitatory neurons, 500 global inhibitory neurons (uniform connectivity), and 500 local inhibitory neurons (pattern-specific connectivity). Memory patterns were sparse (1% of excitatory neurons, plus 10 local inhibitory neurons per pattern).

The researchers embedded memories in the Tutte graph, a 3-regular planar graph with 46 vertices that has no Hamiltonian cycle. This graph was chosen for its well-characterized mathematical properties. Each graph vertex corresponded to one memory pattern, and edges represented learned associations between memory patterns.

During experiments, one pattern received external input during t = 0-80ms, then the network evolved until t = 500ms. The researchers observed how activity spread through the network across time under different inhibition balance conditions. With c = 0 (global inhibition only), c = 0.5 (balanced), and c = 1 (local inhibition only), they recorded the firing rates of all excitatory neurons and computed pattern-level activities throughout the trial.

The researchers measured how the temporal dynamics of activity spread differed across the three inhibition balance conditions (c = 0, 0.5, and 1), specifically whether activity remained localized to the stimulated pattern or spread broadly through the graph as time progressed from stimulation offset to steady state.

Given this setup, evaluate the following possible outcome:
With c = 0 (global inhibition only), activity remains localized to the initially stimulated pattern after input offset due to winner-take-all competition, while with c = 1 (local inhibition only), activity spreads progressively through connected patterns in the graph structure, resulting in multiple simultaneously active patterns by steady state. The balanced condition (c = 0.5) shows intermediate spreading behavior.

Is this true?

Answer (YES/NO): NO